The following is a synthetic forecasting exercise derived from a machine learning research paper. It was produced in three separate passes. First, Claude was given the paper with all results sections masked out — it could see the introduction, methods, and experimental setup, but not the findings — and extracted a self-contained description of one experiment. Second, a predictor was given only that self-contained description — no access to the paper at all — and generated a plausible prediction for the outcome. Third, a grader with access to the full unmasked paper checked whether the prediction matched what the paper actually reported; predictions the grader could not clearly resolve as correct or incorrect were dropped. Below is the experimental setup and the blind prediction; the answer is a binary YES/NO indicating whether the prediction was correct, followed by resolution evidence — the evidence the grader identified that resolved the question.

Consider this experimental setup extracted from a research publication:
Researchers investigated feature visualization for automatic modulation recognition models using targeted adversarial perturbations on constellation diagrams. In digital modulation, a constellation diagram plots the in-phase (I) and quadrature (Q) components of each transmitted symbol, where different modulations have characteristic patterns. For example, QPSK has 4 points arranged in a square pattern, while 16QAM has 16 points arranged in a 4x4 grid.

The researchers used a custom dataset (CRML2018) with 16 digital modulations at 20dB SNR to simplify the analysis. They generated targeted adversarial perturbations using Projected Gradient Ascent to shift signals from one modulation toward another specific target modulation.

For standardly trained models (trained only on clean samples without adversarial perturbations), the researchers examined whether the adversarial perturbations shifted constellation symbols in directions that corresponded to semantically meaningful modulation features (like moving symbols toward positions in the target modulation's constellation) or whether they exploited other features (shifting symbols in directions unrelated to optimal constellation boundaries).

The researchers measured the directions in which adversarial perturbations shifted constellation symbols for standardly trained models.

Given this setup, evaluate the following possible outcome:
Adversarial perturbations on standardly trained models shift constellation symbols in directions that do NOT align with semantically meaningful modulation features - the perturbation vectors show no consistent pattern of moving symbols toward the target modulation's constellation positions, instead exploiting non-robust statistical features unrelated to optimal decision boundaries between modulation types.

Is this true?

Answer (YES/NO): YES